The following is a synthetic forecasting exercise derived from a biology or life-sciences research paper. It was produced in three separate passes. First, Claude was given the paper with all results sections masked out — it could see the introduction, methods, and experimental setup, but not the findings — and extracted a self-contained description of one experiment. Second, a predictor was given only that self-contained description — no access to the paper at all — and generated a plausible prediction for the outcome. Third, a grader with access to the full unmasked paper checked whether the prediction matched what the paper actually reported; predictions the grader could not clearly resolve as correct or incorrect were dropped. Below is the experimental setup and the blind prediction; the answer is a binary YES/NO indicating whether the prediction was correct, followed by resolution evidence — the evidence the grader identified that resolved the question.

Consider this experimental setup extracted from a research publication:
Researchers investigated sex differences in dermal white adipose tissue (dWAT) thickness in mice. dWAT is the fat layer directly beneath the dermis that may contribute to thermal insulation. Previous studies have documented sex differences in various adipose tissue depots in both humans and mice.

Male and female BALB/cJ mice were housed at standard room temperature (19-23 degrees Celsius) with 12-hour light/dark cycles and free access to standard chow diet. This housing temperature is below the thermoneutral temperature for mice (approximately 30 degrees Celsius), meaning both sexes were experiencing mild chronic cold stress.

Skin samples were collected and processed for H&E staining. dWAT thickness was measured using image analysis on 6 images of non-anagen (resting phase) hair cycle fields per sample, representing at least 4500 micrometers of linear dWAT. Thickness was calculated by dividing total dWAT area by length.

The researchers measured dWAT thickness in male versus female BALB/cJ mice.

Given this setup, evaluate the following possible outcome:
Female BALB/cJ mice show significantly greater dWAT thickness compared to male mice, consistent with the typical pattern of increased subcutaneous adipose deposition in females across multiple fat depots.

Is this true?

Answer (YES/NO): YES